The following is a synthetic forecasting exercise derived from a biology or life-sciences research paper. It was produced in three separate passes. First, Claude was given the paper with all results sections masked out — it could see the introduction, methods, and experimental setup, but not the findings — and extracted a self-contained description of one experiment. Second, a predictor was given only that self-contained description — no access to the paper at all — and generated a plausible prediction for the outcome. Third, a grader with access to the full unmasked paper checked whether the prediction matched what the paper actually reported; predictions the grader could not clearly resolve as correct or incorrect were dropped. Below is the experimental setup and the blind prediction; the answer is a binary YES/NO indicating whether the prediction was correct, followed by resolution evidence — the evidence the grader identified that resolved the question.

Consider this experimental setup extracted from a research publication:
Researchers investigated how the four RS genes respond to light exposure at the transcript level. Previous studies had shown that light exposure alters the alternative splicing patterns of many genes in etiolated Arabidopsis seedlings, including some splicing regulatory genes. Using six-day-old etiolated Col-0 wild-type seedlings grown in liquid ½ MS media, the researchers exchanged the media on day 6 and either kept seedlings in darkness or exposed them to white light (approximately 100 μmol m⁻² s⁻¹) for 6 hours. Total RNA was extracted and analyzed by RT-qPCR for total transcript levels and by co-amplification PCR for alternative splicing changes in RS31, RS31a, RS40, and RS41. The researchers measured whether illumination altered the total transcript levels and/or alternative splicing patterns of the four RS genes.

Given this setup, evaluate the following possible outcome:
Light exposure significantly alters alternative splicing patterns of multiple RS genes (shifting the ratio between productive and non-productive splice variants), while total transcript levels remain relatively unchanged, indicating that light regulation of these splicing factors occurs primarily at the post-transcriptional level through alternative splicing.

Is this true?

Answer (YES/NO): NO